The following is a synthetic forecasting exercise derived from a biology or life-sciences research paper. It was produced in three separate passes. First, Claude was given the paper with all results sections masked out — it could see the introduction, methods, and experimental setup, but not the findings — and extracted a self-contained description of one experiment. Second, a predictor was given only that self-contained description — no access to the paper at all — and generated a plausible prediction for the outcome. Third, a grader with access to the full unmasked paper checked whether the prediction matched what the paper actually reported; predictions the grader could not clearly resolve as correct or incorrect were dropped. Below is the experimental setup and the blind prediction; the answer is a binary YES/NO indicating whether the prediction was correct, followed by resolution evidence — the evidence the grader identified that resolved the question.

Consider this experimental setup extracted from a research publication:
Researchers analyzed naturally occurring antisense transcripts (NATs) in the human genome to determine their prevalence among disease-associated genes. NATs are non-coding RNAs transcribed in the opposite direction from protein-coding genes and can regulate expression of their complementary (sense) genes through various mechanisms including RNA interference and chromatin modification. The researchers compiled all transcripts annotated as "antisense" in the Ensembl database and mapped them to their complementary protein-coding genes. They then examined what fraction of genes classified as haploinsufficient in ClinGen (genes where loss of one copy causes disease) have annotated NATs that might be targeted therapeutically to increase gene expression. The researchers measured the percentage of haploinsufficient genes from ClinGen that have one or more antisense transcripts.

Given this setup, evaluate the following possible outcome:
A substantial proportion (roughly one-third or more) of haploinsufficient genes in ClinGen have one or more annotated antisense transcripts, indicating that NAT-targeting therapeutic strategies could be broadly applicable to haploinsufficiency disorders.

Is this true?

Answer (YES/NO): NO